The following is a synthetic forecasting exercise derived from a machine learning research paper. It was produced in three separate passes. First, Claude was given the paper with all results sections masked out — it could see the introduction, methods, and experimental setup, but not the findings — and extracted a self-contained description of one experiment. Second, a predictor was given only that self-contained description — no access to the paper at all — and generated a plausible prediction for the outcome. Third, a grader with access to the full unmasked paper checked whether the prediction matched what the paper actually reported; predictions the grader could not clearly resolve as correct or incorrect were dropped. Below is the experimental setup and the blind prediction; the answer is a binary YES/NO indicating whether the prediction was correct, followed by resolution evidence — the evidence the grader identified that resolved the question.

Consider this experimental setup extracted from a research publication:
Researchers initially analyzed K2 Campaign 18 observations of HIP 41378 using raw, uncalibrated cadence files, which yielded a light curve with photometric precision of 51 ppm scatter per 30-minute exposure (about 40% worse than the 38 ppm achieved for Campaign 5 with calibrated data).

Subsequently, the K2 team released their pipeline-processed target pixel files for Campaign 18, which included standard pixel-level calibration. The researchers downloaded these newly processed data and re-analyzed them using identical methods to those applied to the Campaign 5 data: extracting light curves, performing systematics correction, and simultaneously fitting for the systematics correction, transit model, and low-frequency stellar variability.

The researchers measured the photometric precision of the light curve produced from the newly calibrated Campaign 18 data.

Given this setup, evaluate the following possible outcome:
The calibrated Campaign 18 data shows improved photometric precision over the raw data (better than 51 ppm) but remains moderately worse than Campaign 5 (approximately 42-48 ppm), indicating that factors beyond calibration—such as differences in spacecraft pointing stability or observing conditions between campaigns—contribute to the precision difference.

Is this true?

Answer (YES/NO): NO